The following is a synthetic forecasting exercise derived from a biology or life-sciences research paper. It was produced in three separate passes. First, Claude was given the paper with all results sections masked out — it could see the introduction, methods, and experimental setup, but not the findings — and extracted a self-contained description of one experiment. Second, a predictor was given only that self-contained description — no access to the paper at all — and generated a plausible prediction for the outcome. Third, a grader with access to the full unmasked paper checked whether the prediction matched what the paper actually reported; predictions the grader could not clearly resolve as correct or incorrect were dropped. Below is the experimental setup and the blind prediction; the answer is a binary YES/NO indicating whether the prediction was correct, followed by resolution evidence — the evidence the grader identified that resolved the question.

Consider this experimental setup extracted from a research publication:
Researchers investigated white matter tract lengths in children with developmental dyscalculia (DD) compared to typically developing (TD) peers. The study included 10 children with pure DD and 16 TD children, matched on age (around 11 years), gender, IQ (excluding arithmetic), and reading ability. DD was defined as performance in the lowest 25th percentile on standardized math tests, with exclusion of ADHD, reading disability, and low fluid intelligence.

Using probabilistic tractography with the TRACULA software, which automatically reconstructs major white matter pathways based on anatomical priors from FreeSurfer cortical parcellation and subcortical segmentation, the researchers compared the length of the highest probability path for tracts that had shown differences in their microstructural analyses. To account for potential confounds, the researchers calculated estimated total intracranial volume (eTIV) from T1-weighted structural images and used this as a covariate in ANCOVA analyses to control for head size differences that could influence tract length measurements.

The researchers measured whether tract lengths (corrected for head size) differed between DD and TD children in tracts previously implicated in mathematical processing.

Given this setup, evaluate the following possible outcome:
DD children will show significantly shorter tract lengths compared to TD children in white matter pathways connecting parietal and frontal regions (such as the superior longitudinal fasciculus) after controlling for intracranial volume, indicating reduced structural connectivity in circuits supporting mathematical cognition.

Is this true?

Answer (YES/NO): YES